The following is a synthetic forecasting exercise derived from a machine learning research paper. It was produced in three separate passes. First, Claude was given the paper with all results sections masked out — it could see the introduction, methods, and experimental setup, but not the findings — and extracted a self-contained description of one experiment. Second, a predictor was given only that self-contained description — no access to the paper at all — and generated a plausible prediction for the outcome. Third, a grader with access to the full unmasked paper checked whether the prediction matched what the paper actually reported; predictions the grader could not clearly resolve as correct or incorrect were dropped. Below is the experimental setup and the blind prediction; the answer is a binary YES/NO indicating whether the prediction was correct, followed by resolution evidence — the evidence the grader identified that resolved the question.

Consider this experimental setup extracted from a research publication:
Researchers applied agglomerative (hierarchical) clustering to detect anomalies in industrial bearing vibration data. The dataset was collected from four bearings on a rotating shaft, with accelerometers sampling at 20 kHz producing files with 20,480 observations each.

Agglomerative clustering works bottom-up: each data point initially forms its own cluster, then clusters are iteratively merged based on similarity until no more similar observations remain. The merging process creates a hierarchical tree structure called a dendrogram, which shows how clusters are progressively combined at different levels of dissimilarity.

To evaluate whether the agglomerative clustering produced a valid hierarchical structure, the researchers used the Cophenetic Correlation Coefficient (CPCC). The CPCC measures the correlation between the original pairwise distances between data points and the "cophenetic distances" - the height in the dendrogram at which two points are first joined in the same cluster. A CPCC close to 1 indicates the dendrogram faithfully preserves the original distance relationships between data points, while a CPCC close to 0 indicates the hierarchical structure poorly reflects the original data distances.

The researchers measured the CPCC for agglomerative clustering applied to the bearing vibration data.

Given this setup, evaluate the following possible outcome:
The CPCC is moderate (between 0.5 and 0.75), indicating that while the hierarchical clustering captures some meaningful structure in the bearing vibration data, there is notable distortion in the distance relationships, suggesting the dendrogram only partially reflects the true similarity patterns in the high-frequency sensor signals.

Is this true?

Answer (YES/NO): NO